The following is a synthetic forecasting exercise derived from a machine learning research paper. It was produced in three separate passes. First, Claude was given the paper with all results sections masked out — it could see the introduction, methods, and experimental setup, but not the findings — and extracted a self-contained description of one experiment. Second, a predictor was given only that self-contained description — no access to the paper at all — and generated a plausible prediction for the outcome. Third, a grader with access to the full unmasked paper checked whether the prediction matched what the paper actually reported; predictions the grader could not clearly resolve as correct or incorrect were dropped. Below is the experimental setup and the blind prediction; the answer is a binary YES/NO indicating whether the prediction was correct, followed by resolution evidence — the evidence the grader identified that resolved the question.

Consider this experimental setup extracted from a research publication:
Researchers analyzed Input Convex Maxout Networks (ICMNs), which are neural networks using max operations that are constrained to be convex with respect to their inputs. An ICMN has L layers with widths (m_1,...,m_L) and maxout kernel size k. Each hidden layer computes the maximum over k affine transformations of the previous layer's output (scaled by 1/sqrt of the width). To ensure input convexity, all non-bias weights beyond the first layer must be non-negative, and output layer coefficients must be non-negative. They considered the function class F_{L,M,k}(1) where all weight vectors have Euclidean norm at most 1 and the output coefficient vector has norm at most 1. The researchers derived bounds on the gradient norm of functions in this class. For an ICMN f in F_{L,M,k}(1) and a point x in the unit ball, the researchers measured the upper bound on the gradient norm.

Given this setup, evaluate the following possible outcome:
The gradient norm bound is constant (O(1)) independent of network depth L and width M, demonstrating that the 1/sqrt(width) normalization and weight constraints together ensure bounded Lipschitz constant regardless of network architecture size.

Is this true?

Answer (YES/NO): YES